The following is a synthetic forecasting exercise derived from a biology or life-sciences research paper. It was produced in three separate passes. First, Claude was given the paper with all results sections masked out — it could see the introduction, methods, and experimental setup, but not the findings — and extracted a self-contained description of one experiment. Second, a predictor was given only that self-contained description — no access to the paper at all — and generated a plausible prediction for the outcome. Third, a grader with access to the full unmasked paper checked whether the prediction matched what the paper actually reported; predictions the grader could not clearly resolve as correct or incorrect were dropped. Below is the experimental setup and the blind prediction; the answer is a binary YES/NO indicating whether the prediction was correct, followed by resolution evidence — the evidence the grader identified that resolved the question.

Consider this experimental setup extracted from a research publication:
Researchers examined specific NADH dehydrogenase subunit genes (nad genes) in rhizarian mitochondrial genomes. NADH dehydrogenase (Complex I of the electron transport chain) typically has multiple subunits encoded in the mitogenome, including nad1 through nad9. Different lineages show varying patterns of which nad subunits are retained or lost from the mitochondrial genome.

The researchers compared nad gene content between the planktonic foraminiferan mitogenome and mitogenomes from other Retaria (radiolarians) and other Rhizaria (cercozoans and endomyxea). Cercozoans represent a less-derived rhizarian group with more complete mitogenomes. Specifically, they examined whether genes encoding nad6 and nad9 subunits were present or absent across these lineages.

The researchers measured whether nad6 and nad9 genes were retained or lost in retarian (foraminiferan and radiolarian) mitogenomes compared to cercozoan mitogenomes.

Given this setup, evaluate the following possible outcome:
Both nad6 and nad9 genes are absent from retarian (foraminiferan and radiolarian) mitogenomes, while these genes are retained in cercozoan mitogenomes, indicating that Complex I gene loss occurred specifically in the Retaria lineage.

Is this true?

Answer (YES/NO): YES